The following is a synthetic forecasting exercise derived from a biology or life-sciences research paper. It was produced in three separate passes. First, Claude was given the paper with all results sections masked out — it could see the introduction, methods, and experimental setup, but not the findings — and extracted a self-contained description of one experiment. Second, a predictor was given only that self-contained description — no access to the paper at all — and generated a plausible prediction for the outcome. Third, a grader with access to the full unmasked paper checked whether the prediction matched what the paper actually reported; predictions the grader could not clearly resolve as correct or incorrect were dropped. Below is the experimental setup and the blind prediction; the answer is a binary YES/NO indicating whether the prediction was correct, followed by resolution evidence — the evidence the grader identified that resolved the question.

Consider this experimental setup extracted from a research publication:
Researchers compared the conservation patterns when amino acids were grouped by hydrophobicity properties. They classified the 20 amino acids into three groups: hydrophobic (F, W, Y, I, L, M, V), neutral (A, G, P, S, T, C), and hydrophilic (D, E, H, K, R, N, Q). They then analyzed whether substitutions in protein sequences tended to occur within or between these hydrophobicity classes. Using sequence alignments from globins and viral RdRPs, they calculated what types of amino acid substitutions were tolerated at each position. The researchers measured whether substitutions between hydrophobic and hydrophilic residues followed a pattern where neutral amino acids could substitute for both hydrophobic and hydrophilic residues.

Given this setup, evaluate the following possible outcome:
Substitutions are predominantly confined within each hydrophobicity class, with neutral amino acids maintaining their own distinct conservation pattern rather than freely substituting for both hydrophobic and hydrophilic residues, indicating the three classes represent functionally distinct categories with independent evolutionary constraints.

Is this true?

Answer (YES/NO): NO